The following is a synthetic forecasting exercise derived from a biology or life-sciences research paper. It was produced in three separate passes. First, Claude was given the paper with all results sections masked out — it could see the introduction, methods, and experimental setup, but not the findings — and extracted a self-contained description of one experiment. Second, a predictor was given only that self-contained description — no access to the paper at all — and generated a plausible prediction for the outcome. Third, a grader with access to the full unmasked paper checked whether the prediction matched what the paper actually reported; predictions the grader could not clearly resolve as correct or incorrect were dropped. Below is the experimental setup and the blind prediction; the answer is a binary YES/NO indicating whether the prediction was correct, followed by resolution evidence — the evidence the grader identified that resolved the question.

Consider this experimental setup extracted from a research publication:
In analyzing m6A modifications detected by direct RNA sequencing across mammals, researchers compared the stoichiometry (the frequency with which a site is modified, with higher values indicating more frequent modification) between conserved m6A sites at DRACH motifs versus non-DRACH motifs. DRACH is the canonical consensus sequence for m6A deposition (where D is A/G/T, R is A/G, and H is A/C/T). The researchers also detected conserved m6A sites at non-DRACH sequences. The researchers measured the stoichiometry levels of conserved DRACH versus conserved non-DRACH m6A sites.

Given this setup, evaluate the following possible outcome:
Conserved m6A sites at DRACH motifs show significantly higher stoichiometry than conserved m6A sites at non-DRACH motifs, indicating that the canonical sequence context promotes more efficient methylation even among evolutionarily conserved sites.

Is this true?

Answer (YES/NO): NO